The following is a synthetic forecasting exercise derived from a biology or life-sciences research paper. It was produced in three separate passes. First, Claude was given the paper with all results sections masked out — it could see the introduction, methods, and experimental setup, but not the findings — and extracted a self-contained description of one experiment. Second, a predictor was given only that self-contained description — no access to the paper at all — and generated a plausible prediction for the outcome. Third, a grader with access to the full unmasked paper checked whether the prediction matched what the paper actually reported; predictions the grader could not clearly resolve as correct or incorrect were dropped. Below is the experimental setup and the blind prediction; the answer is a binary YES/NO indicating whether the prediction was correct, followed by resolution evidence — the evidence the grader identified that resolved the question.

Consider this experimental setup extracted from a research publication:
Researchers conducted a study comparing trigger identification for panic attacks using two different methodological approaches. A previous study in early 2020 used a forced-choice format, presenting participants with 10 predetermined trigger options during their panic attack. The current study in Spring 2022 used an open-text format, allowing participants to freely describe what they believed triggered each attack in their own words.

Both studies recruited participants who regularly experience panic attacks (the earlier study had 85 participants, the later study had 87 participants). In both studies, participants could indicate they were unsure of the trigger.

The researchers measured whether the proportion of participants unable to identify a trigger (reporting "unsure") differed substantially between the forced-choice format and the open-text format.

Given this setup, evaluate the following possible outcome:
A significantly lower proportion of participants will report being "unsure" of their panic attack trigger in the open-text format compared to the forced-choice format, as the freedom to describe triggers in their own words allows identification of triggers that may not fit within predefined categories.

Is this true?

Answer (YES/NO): NO